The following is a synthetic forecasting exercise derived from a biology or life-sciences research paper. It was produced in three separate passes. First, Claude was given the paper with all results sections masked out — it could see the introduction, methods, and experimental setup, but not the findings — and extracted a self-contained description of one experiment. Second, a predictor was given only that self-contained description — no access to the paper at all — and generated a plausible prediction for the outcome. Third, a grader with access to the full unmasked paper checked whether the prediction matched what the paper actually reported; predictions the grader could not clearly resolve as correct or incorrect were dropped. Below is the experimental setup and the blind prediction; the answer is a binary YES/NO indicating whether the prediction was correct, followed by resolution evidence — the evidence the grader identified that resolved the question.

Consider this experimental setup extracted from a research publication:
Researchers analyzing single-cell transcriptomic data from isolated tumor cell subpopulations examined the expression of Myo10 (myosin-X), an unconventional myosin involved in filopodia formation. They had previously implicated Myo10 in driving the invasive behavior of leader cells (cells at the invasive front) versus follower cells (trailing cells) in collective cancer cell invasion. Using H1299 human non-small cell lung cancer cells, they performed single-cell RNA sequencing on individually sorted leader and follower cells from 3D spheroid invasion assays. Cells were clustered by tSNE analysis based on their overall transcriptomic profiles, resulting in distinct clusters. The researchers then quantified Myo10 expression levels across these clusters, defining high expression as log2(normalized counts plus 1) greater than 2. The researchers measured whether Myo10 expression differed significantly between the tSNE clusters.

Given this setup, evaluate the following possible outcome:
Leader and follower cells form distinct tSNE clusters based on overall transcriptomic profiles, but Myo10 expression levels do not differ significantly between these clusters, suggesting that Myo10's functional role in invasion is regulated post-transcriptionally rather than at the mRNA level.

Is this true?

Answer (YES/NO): NO